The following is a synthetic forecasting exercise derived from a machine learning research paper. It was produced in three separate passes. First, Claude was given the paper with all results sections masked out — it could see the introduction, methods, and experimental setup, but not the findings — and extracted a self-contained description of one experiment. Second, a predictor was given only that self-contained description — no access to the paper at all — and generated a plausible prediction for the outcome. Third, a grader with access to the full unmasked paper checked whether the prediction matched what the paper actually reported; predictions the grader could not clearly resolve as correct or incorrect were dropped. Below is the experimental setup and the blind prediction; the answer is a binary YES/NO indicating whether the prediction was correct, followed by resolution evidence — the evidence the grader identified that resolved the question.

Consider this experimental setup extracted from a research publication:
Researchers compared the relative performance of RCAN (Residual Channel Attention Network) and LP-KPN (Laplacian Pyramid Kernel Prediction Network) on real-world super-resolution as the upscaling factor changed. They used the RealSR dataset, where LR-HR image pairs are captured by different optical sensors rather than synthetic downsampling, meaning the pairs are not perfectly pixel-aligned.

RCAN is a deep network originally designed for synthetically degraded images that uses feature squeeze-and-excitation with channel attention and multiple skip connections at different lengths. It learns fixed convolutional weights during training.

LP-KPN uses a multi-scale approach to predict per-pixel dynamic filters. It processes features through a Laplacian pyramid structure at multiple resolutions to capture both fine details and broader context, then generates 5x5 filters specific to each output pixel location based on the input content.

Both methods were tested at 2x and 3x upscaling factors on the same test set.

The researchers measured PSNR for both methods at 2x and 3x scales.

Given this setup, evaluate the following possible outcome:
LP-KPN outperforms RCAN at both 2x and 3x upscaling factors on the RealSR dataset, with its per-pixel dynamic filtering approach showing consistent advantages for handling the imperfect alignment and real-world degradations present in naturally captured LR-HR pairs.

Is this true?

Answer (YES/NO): NO